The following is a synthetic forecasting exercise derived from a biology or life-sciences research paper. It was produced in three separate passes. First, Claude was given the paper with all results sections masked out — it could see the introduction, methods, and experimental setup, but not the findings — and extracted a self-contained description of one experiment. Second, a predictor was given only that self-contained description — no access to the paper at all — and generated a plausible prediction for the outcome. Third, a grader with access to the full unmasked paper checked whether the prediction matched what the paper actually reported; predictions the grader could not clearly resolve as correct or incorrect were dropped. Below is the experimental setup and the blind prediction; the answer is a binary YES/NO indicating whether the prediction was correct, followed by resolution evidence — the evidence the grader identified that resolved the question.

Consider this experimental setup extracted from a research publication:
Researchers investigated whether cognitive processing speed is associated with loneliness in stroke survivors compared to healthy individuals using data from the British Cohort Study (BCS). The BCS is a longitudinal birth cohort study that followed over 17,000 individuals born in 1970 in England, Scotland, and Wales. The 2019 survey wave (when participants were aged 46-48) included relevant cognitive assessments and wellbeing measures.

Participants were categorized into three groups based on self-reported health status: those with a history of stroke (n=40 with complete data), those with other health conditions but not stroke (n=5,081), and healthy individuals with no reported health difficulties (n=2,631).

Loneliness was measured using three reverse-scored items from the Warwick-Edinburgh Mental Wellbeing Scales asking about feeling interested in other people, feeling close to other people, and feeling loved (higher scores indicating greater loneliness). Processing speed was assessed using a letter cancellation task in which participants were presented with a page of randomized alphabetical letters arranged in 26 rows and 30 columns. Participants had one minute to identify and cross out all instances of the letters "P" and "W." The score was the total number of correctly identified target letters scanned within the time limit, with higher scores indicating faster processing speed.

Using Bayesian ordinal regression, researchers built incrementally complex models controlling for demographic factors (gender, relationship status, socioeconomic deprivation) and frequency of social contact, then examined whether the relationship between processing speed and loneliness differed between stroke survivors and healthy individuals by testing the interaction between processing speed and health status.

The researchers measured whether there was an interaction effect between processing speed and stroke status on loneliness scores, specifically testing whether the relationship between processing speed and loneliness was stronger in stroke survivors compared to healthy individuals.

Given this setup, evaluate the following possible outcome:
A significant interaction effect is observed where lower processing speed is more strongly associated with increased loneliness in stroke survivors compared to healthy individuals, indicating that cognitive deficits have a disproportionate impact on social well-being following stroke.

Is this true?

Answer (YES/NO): NO